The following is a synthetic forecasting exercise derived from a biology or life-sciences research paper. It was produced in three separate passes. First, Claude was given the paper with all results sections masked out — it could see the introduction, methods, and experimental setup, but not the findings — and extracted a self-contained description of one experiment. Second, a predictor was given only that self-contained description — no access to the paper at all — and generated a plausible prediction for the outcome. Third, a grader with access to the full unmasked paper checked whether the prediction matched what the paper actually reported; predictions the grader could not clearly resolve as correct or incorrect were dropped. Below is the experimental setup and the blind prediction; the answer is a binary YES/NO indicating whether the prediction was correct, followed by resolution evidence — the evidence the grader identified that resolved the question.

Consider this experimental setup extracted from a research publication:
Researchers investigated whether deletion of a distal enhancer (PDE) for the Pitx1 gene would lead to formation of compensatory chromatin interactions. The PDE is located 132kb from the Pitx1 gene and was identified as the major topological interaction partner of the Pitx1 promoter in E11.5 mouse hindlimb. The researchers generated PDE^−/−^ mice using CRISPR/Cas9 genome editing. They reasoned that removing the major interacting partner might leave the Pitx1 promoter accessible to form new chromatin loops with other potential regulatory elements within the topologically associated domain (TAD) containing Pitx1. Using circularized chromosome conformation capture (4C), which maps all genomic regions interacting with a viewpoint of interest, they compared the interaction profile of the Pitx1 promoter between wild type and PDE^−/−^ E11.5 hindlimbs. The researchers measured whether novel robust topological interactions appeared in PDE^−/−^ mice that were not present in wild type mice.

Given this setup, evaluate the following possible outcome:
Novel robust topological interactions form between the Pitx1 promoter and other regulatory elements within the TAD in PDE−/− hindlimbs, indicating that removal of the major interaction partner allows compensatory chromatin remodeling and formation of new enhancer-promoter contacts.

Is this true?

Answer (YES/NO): NO